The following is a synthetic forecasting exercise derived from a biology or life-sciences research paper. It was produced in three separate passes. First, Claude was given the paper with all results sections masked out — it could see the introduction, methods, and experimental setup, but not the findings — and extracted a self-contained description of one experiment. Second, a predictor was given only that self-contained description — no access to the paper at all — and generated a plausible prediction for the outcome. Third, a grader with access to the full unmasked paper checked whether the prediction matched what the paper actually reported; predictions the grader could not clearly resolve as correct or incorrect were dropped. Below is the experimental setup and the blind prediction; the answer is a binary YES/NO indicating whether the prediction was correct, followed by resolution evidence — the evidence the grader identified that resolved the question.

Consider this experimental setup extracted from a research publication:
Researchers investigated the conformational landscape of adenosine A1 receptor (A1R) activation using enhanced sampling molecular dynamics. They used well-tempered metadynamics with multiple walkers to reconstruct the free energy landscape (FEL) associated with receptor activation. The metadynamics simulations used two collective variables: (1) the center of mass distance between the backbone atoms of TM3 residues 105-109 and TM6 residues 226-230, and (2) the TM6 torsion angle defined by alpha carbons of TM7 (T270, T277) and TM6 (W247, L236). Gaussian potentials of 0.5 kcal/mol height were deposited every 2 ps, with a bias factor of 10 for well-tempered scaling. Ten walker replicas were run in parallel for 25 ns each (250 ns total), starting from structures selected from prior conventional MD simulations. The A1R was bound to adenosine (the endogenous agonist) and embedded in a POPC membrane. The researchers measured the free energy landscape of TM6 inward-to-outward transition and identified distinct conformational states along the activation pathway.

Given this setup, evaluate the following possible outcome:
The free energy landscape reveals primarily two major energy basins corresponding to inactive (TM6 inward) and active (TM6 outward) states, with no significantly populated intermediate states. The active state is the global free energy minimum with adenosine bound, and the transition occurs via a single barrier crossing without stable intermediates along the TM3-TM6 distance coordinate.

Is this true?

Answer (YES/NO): NO